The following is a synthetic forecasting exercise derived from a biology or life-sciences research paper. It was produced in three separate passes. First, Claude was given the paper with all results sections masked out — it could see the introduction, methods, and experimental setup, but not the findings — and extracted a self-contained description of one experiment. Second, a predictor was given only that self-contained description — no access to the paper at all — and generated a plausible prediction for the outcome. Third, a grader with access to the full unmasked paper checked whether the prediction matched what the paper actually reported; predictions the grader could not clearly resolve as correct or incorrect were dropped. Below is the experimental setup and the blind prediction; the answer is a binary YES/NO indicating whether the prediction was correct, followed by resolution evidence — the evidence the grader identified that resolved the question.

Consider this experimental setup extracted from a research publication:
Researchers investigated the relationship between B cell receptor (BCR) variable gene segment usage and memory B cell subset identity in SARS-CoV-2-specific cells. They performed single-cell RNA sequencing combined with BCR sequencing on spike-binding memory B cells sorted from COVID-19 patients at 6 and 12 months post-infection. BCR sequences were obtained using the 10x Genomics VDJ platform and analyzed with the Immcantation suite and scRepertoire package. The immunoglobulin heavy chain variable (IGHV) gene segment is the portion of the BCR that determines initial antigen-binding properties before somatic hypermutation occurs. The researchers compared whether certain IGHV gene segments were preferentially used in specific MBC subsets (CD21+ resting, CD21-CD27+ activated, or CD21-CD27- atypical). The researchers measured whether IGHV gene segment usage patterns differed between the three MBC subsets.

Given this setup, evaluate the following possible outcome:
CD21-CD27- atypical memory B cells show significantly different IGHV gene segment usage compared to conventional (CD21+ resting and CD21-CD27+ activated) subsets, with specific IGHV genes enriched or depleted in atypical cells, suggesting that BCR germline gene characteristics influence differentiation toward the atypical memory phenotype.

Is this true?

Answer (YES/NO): NO